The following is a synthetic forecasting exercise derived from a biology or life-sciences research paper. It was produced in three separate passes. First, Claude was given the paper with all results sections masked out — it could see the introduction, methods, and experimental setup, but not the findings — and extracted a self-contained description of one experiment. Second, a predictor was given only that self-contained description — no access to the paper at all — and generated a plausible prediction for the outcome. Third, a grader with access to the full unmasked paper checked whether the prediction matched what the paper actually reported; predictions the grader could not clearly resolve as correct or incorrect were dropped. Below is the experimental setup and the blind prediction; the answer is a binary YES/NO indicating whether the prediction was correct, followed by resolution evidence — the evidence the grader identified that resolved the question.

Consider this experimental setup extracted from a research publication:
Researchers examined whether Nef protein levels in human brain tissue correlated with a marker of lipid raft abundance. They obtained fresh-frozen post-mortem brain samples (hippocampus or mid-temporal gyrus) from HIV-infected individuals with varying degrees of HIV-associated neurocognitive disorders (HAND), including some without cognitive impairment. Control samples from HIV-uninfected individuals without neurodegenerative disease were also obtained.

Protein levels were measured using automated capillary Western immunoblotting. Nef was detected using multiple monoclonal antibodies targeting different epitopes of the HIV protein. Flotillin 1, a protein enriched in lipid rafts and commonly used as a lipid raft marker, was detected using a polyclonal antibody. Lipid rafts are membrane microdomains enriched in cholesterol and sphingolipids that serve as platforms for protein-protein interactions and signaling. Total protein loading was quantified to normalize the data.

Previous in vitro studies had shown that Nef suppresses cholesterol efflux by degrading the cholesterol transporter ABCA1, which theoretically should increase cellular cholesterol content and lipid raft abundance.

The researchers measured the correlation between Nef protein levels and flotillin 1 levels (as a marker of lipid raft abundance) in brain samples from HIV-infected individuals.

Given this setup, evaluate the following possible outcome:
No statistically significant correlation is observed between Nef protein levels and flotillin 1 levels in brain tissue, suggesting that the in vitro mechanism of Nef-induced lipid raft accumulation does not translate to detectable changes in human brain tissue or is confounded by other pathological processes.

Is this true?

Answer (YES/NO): NO